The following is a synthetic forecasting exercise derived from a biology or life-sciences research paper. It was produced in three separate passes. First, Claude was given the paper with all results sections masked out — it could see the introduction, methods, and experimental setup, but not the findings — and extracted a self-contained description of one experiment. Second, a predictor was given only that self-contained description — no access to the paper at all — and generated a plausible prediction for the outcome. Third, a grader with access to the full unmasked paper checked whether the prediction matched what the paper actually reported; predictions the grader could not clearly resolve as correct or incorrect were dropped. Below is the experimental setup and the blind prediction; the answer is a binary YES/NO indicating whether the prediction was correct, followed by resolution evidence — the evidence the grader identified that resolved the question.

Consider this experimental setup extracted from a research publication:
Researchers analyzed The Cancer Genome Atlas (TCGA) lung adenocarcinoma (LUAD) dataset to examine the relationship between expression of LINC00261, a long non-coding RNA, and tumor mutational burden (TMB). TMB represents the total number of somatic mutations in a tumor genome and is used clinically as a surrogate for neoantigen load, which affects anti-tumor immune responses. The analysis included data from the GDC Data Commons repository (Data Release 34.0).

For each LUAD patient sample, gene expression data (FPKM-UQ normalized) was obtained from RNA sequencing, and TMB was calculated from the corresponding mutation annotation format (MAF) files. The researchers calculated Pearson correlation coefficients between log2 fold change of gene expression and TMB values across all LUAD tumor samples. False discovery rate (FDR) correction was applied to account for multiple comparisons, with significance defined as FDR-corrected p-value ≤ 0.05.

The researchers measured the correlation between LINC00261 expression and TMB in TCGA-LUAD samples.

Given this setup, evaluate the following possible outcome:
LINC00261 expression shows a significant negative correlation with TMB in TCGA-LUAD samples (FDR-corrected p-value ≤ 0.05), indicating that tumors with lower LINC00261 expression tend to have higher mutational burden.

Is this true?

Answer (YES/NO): YES